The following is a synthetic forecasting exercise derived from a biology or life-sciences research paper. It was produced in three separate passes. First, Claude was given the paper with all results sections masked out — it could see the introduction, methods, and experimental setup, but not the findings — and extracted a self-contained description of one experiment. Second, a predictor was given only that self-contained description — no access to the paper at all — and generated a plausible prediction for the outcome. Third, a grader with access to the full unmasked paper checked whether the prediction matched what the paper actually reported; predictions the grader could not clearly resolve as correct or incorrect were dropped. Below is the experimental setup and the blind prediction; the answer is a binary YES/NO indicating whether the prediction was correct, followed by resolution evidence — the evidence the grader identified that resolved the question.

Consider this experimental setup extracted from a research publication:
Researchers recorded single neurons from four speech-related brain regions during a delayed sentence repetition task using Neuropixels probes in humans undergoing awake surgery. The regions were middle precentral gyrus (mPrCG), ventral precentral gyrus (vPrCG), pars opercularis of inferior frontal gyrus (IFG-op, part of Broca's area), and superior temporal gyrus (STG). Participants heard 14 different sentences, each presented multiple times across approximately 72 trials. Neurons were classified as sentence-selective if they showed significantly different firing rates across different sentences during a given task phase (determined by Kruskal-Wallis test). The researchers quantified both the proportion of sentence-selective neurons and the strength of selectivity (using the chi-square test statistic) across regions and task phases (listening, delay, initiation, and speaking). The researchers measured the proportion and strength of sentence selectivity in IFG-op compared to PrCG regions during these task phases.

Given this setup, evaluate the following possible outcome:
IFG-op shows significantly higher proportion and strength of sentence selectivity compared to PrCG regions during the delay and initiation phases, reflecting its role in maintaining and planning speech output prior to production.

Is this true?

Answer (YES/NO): NO